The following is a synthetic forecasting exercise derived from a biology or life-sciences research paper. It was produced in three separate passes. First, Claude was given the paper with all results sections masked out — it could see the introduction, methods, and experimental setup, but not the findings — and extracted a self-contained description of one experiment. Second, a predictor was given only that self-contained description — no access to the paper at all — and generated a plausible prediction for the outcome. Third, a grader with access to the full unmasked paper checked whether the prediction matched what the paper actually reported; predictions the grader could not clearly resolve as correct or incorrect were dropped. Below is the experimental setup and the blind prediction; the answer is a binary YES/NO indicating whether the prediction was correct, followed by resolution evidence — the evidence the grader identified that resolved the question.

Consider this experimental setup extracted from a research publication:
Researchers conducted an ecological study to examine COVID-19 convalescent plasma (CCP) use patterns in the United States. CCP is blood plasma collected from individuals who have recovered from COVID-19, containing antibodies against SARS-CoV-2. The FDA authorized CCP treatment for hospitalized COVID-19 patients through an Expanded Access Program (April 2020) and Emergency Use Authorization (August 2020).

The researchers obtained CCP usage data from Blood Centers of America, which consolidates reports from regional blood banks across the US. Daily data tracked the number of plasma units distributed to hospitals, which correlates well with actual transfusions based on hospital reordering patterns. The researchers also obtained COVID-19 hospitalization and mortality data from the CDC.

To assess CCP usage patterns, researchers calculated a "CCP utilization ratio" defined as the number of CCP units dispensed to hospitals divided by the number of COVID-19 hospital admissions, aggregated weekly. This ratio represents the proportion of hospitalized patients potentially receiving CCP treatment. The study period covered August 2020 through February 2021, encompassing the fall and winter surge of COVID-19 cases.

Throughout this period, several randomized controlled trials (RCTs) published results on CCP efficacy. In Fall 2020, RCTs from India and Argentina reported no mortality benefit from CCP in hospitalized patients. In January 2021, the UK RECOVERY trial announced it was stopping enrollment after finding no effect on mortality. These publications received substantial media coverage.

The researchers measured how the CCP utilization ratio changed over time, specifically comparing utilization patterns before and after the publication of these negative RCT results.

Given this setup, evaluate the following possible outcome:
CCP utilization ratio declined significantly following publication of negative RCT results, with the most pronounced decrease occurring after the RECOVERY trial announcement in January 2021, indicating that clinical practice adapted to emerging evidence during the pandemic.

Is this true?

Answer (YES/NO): YES